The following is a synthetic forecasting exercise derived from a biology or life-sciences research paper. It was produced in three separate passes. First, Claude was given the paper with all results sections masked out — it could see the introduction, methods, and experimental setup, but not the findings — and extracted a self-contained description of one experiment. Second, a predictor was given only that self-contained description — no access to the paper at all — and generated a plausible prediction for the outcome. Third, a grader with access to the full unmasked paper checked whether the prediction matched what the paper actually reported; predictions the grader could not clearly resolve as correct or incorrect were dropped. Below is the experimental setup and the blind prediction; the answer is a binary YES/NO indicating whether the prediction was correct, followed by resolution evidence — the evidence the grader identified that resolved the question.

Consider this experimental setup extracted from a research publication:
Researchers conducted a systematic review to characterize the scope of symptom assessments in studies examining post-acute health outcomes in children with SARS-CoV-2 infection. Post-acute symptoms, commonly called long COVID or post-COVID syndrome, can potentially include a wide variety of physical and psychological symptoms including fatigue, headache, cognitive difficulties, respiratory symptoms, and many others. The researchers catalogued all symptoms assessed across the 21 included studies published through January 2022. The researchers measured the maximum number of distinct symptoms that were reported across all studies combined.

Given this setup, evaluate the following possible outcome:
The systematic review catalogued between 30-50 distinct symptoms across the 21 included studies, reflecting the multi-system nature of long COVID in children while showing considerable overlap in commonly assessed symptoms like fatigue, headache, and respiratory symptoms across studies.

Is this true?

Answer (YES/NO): NO